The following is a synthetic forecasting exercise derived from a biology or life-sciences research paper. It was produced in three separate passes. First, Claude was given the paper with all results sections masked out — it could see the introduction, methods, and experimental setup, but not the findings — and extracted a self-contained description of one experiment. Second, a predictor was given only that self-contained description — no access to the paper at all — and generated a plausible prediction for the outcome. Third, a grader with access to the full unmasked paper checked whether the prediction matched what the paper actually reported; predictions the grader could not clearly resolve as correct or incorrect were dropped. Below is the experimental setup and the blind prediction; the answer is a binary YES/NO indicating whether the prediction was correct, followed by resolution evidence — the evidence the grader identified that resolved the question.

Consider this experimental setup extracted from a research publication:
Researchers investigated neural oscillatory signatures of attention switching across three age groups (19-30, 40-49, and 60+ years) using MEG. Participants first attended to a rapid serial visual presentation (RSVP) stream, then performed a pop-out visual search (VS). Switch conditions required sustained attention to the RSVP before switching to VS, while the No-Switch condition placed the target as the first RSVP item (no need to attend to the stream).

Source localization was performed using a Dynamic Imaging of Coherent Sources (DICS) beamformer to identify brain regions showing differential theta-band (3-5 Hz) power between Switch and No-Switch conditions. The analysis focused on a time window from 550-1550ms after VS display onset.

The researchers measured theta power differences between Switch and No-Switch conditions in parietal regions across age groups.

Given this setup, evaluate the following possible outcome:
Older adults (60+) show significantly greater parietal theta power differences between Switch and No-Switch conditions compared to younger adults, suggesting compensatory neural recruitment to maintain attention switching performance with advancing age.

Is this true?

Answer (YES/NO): NO